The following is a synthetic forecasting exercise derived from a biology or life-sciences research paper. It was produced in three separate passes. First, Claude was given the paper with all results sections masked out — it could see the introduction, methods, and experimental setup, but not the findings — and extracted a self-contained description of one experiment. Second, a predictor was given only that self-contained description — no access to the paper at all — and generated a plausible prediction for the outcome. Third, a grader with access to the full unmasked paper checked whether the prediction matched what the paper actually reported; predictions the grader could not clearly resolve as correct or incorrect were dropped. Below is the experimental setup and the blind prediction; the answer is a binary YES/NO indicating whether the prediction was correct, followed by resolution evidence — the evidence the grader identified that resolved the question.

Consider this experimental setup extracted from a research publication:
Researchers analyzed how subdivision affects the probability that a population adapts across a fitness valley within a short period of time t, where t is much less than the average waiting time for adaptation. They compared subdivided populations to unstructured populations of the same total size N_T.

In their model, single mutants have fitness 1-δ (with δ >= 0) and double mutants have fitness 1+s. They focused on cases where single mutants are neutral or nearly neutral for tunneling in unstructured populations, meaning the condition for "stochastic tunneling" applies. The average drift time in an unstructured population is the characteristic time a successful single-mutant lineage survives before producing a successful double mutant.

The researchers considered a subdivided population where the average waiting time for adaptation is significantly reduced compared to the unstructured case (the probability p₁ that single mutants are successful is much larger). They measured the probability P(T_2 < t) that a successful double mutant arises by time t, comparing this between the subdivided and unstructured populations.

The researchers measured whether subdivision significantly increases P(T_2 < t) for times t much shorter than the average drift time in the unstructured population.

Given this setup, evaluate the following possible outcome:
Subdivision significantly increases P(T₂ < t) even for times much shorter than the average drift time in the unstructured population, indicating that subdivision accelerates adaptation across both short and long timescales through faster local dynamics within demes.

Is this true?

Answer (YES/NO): NO